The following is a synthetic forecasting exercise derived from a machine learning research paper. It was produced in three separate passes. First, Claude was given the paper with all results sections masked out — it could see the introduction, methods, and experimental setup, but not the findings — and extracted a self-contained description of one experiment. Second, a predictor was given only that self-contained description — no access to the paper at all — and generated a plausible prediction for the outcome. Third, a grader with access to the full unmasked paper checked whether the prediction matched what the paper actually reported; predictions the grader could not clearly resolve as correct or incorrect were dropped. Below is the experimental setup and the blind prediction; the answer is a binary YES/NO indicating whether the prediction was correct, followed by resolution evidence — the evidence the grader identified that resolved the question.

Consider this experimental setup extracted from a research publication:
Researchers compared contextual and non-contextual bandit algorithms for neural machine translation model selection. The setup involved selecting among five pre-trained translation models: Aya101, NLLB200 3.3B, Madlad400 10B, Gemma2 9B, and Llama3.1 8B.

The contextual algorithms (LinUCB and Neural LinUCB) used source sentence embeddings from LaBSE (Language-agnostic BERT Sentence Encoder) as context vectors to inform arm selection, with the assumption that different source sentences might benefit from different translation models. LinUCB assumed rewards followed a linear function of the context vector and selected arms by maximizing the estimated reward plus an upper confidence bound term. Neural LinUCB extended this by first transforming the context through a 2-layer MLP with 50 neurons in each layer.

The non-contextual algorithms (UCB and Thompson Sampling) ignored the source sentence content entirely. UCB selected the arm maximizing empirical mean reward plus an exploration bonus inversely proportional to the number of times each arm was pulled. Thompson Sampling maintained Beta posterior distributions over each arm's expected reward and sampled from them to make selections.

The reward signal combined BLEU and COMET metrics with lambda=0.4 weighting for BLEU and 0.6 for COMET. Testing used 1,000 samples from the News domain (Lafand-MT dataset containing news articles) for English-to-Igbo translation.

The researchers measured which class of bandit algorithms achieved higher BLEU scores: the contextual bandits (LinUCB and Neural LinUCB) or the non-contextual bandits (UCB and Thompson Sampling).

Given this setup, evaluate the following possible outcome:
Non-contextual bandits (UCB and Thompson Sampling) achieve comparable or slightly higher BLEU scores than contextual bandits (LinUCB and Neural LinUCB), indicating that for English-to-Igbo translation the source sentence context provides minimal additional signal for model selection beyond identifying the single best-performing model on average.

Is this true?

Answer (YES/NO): NO